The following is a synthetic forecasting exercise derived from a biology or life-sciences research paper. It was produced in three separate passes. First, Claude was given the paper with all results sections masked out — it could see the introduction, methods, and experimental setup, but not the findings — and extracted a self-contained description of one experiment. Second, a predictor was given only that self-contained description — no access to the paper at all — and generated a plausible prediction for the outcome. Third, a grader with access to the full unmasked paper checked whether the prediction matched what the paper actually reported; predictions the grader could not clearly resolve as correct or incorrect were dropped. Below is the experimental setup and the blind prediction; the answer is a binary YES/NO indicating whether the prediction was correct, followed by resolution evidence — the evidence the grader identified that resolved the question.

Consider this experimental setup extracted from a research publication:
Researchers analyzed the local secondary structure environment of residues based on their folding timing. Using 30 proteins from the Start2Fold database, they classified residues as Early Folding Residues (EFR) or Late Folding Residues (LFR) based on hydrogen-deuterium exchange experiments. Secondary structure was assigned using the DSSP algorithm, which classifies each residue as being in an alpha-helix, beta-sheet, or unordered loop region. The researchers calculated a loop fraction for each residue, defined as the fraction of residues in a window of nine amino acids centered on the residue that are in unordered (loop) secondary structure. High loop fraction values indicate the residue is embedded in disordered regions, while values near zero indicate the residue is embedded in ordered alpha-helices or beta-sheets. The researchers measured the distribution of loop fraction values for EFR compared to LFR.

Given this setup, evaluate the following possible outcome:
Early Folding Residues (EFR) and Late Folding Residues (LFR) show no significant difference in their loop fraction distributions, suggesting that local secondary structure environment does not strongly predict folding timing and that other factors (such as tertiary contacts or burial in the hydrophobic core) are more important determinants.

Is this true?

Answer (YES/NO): NO